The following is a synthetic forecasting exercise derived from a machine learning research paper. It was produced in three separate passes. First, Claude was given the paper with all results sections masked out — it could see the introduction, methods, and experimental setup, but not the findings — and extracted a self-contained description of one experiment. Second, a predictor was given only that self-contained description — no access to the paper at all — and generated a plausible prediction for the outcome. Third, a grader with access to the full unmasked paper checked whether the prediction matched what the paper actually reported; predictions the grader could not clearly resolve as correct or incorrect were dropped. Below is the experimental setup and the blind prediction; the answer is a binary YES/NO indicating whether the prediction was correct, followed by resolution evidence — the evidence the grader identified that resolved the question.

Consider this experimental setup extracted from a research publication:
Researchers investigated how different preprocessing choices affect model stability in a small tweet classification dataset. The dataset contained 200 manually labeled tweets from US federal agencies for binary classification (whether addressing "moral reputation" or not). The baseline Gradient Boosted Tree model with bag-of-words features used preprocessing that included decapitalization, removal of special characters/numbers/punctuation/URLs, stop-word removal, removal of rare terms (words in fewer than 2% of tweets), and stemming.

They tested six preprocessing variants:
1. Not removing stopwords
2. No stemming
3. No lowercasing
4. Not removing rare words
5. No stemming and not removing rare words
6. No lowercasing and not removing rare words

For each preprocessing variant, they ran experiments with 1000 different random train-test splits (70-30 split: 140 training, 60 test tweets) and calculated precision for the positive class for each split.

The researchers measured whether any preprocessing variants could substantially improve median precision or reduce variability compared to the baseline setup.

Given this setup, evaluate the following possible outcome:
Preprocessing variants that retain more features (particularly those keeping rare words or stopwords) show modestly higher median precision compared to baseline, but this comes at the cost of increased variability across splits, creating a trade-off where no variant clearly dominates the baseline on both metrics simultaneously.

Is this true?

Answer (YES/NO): NO